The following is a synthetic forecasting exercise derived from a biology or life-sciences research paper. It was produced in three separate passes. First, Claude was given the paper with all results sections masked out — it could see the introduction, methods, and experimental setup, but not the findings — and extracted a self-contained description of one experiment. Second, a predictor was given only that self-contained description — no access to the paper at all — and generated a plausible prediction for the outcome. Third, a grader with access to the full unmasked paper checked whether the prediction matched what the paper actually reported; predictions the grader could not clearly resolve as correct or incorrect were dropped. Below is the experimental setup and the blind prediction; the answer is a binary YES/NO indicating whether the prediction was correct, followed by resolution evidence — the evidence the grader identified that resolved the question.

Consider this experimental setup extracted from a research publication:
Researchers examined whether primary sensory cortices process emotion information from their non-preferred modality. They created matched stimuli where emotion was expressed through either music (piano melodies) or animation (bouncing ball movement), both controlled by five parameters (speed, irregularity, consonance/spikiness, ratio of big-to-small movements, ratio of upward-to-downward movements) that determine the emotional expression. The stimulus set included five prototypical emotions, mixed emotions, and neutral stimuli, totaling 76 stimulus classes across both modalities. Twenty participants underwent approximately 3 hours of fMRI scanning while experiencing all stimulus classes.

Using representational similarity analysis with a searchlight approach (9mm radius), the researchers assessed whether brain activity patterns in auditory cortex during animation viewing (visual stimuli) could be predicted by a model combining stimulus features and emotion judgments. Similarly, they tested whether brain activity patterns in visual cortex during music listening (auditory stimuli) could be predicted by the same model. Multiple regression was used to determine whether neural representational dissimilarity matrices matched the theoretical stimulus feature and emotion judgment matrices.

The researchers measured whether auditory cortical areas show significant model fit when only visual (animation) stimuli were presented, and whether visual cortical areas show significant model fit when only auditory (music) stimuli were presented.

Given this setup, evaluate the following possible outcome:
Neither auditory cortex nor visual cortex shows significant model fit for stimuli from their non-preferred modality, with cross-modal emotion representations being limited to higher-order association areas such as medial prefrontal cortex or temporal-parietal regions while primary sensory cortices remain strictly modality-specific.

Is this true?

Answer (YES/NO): NO